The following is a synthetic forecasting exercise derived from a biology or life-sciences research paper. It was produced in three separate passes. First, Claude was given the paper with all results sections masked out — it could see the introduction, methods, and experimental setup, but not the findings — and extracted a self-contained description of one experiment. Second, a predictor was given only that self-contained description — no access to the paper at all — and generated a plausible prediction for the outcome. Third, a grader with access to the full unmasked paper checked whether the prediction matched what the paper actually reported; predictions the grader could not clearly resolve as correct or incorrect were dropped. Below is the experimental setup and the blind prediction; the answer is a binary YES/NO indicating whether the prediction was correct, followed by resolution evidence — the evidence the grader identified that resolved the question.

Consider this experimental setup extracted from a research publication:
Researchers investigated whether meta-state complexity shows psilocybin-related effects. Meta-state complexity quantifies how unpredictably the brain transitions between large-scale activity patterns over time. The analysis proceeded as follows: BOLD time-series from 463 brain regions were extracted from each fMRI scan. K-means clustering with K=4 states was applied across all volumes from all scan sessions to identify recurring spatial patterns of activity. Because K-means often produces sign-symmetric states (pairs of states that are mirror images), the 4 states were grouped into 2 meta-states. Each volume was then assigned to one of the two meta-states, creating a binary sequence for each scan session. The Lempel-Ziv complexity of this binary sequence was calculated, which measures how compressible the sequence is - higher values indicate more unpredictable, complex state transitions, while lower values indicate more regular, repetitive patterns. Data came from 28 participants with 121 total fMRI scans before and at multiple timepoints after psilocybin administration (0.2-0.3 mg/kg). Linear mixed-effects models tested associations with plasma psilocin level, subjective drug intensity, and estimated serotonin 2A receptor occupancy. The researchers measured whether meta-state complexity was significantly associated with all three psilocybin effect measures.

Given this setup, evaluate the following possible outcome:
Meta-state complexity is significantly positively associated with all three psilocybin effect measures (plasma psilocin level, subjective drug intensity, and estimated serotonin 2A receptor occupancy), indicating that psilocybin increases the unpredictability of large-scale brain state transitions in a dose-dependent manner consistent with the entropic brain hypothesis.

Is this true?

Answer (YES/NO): NO